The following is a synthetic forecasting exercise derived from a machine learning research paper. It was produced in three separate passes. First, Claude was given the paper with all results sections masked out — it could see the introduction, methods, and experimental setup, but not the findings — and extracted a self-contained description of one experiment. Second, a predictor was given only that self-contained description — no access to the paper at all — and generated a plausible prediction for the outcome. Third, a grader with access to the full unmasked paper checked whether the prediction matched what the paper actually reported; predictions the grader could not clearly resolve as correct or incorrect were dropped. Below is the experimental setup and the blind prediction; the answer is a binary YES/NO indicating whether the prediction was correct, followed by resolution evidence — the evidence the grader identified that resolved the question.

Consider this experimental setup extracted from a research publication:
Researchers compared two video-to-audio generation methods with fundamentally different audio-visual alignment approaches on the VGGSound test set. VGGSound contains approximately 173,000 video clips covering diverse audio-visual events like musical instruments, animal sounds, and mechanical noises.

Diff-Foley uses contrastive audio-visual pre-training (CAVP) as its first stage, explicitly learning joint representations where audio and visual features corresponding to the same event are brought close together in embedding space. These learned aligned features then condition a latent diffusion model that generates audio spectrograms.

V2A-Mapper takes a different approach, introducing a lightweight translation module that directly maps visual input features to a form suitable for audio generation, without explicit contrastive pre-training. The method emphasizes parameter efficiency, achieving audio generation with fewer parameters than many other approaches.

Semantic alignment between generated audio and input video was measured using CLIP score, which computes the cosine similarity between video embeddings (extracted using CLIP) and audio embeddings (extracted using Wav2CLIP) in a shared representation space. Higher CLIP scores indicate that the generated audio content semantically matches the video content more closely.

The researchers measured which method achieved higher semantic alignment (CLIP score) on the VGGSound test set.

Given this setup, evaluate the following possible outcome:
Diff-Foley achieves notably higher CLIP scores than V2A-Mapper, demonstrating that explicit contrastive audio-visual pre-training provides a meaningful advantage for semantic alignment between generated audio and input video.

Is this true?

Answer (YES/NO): NO